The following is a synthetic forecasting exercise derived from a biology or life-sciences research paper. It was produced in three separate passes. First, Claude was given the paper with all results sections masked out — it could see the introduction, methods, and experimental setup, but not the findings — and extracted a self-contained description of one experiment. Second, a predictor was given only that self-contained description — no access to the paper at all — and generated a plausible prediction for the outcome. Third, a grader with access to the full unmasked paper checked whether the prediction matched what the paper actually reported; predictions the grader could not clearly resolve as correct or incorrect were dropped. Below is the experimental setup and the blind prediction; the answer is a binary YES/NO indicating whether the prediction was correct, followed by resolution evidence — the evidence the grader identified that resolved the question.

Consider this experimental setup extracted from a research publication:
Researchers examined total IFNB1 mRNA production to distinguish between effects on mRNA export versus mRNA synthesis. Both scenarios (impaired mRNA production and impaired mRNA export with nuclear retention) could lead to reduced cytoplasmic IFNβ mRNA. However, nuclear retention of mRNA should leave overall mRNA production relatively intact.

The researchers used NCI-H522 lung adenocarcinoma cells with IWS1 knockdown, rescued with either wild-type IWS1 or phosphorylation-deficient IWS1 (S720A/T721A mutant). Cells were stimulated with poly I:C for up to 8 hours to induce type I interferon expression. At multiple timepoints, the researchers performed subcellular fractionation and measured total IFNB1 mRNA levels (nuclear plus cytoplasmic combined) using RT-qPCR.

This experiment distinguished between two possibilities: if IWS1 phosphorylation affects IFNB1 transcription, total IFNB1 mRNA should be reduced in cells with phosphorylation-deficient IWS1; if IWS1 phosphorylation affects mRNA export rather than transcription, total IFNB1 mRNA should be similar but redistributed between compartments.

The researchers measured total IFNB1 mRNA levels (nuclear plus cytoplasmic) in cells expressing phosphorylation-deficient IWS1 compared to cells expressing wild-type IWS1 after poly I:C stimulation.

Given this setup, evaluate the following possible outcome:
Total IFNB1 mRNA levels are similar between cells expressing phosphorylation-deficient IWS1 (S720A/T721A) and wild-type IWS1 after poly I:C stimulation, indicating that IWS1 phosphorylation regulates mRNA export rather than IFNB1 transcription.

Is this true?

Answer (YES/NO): NO